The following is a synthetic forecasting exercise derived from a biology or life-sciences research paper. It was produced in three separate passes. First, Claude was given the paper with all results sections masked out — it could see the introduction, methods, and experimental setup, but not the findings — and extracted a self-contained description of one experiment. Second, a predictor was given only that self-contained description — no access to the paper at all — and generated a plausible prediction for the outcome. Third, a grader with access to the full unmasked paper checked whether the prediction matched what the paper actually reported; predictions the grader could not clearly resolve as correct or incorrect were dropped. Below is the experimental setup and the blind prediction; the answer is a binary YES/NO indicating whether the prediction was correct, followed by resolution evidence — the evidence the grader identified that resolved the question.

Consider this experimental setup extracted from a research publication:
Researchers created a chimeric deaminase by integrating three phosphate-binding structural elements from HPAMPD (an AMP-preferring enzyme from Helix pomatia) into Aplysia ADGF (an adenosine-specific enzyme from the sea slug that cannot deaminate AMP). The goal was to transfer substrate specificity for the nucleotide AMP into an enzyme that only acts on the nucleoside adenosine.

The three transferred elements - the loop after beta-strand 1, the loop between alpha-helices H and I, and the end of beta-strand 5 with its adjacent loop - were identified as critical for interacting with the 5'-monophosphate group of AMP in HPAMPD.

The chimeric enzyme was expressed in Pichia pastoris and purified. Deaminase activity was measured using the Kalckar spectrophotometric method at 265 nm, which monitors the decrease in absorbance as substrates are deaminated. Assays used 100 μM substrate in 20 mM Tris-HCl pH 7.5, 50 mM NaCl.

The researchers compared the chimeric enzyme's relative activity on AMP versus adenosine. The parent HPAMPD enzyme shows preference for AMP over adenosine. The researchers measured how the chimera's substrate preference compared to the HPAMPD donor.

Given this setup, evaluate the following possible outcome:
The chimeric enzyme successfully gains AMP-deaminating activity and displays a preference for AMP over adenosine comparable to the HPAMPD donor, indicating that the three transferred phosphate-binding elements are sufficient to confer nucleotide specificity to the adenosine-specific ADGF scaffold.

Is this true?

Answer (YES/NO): NO